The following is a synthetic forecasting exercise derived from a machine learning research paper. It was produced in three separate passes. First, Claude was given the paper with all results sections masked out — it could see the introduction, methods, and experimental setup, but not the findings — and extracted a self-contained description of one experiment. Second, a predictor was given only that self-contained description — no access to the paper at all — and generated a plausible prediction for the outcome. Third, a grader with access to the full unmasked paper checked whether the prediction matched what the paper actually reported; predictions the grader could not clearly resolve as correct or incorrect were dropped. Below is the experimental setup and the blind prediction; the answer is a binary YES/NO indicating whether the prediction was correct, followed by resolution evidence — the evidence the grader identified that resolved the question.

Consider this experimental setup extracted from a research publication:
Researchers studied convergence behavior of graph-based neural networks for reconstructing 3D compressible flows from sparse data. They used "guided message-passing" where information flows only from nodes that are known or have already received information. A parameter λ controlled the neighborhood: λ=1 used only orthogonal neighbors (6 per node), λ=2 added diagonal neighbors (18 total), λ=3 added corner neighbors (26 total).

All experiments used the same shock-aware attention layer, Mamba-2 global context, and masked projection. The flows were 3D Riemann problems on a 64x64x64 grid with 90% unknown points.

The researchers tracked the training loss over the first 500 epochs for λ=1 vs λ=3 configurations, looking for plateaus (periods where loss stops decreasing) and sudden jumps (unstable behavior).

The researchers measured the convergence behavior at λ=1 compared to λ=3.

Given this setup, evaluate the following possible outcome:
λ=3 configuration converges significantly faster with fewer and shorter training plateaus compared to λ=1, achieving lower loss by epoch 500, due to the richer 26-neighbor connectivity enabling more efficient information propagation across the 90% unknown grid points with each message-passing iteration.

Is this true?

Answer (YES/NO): YES